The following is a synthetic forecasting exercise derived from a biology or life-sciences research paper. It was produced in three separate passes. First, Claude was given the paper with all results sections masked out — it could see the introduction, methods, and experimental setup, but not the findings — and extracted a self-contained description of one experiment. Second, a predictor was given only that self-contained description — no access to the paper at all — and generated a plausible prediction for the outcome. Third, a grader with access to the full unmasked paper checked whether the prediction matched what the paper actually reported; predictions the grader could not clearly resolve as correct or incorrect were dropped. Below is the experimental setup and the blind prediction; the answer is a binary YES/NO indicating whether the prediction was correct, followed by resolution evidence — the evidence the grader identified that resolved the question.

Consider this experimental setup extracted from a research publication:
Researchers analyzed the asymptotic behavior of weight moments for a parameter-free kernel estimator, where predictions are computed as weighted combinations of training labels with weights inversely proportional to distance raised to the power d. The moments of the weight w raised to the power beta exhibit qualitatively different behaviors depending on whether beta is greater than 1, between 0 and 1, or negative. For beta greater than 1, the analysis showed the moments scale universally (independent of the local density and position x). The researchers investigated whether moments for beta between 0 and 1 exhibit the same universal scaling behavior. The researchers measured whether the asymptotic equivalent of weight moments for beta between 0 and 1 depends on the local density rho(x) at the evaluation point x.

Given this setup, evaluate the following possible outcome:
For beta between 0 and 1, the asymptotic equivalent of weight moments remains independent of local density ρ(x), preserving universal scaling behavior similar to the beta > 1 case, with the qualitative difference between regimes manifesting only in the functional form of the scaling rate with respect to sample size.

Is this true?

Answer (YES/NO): NO